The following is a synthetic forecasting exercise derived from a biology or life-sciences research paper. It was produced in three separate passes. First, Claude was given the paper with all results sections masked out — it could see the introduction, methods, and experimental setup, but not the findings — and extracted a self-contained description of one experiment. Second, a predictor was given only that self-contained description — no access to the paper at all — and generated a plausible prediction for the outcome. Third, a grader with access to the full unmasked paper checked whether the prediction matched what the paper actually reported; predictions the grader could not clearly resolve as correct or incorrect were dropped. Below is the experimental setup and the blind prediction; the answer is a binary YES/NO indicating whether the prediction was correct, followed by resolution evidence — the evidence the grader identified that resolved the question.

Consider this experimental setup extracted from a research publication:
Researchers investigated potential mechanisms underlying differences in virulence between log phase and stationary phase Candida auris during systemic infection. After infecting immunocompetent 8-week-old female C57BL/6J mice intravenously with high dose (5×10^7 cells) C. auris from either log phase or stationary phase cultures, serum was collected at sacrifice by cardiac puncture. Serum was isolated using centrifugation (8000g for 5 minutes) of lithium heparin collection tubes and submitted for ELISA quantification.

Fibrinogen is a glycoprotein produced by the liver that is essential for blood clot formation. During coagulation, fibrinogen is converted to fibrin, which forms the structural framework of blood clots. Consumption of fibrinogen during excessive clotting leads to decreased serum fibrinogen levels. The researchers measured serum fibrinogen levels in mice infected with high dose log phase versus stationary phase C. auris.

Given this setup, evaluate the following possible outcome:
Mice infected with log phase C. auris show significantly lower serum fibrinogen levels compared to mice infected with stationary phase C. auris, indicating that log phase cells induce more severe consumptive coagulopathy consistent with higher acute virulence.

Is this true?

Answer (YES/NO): YES